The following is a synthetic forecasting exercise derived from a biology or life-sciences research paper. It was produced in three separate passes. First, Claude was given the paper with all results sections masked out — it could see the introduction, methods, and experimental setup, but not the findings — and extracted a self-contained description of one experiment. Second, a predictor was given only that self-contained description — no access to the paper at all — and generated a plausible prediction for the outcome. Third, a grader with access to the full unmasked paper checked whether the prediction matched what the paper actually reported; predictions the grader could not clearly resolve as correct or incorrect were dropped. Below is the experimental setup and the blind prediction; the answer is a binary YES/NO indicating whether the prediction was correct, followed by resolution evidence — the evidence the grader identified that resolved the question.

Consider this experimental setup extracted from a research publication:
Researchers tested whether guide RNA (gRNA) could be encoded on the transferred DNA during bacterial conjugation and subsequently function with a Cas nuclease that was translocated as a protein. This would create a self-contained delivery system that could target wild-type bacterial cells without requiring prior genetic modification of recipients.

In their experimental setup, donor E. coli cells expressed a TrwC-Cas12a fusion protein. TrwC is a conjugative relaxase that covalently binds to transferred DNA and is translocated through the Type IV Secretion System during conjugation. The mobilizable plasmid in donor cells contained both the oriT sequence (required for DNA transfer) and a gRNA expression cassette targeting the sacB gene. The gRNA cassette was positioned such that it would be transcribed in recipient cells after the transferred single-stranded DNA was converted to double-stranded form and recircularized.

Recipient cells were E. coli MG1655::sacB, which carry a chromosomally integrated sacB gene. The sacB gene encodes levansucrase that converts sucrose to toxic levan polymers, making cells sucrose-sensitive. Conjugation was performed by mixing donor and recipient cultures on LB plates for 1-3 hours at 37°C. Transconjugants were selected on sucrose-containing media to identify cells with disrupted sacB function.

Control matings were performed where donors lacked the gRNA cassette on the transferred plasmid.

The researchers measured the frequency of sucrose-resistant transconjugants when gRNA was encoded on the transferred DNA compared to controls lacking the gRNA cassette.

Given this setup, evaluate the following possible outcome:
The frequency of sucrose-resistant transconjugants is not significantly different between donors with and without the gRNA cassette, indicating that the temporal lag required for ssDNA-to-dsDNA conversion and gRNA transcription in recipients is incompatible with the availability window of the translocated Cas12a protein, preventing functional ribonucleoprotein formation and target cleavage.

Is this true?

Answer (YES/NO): NO